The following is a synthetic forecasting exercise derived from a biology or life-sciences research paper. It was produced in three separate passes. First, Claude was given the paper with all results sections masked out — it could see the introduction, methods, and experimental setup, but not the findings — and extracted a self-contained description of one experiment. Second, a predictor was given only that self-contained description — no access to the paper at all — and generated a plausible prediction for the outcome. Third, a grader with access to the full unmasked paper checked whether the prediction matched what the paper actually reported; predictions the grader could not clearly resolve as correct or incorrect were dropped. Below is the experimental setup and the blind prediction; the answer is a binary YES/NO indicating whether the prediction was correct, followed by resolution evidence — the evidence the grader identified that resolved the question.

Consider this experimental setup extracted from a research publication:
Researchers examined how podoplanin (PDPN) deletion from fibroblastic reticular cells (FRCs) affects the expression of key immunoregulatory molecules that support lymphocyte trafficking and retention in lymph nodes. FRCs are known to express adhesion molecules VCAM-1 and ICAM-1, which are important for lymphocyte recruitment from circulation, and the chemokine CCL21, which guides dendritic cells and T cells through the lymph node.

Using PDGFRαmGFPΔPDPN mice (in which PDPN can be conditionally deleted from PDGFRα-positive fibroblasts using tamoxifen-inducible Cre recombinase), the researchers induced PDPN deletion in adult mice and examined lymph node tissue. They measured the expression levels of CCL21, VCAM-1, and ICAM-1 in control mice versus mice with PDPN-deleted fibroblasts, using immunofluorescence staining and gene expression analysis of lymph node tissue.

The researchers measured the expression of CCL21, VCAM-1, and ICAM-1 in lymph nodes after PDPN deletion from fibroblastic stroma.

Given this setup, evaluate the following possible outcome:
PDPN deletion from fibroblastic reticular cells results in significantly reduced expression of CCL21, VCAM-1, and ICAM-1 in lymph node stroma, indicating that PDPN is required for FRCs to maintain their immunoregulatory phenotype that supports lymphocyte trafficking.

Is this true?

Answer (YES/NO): YES